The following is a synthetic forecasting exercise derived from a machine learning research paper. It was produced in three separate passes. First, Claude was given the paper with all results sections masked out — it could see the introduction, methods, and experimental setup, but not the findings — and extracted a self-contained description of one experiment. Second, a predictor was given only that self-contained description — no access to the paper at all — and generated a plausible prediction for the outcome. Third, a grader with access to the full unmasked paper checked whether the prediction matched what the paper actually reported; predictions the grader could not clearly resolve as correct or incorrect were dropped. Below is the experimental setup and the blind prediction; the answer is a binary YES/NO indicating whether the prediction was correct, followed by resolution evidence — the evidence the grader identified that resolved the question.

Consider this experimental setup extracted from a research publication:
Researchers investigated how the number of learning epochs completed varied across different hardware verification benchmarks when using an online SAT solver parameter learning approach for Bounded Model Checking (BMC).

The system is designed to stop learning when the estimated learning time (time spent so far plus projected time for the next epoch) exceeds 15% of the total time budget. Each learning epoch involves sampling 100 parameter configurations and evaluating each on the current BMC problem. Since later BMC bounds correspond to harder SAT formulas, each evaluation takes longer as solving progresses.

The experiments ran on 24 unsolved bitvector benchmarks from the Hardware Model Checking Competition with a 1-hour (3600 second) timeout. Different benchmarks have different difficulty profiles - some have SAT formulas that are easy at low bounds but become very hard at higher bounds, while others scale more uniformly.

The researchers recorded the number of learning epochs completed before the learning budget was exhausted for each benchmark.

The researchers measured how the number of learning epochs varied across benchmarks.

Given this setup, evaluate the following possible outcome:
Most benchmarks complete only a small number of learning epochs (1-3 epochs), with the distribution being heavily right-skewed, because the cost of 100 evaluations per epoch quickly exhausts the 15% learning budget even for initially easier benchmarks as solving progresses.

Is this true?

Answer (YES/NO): NO